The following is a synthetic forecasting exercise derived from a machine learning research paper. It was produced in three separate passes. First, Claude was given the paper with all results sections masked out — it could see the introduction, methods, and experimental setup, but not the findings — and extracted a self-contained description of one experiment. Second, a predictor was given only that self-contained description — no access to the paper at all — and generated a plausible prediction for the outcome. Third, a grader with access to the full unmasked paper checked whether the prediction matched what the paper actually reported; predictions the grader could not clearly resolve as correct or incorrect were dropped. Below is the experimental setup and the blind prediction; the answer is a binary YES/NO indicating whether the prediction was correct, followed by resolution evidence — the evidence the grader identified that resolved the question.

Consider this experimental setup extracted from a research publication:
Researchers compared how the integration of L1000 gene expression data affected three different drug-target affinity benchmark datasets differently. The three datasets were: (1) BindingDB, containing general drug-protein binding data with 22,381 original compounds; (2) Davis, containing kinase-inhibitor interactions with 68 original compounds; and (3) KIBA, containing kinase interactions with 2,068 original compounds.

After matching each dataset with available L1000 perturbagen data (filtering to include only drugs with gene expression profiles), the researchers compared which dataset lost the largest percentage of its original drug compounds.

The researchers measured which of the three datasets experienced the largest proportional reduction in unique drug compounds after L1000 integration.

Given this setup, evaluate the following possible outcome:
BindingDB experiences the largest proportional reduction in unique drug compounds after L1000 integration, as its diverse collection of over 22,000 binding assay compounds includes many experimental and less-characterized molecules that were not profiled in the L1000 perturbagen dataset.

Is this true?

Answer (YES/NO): NO